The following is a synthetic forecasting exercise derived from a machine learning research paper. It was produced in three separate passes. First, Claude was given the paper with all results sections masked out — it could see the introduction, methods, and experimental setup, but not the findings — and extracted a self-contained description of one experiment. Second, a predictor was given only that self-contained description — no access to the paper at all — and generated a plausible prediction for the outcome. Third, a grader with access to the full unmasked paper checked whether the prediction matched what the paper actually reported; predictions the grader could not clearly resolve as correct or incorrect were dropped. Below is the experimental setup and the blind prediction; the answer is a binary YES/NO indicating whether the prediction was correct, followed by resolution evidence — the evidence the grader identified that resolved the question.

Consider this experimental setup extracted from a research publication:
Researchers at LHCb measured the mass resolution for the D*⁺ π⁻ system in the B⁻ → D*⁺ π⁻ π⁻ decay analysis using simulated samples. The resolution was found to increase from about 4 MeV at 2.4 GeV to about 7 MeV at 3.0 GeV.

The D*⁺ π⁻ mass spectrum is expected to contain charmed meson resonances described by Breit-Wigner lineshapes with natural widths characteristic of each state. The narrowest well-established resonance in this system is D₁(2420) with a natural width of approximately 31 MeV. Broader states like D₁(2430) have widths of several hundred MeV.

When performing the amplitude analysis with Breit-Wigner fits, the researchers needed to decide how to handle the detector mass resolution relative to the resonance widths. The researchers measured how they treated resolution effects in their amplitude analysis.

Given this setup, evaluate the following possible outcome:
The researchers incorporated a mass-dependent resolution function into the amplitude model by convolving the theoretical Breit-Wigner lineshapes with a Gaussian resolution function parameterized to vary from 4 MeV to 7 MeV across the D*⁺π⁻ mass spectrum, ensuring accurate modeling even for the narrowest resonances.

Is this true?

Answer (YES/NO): NO